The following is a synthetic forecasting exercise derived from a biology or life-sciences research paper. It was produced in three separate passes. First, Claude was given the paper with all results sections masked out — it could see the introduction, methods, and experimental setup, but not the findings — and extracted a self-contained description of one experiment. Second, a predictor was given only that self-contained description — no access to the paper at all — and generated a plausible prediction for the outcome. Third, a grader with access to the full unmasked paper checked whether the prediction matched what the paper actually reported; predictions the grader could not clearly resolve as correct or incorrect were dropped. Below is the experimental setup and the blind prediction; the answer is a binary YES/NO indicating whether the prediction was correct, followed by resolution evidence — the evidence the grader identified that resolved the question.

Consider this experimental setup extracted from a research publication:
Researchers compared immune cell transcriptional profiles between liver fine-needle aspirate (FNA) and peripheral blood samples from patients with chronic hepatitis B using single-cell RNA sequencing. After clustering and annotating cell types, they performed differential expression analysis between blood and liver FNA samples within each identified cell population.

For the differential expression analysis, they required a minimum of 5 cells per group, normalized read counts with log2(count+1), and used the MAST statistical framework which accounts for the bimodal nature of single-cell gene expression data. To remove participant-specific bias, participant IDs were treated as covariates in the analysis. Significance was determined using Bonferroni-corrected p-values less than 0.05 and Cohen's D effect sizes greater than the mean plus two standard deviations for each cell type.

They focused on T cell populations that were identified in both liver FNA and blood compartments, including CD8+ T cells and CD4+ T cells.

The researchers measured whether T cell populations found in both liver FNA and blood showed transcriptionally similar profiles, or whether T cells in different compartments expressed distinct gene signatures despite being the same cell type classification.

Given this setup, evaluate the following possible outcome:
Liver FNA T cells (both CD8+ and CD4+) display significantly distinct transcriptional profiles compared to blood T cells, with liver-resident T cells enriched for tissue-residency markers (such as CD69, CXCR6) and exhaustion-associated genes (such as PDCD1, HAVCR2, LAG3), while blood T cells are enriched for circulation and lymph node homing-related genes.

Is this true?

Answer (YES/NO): NO